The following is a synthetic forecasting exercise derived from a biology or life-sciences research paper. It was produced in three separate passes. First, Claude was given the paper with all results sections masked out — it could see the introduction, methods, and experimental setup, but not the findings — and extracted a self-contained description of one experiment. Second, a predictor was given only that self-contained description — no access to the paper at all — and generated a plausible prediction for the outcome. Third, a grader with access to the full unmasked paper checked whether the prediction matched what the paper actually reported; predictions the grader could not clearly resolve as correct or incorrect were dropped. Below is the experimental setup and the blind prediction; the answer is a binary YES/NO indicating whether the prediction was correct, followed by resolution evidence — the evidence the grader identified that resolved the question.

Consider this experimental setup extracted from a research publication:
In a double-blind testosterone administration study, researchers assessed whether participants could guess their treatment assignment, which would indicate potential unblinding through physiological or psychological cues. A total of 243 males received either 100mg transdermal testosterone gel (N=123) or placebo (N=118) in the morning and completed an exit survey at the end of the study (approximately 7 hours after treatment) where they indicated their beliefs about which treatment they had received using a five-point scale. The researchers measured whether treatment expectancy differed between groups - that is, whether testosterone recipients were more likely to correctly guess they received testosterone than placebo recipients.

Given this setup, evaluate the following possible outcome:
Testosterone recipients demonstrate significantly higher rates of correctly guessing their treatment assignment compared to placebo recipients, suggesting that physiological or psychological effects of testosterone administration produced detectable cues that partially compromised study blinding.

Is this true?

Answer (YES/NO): NO